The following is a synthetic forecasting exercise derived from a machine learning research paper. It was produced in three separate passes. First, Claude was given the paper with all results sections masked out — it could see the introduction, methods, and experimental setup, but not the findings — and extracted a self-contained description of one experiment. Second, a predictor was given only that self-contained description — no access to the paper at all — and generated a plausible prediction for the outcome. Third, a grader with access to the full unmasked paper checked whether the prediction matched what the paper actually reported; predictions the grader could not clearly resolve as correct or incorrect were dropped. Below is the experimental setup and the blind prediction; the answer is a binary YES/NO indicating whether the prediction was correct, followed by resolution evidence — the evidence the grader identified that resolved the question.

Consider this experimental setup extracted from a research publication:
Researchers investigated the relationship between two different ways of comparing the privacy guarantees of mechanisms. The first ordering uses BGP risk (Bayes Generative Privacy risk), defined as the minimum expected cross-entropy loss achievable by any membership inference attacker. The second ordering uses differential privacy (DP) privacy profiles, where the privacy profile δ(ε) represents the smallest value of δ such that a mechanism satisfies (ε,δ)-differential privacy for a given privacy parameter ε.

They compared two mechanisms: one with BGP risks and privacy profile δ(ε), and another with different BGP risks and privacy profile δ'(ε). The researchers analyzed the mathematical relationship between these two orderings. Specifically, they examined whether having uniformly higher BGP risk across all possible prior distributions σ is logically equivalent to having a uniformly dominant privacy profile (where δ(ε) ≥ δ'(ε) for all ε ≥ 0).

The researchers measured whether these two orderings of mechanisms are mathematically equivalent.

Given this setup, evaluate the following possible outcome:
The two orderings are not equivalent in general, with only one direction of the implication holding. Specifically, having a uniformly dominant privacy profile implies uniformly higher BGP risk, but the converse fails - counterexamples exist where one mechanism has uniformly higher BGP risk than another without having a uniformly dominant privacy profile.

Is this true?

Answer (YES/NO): NO